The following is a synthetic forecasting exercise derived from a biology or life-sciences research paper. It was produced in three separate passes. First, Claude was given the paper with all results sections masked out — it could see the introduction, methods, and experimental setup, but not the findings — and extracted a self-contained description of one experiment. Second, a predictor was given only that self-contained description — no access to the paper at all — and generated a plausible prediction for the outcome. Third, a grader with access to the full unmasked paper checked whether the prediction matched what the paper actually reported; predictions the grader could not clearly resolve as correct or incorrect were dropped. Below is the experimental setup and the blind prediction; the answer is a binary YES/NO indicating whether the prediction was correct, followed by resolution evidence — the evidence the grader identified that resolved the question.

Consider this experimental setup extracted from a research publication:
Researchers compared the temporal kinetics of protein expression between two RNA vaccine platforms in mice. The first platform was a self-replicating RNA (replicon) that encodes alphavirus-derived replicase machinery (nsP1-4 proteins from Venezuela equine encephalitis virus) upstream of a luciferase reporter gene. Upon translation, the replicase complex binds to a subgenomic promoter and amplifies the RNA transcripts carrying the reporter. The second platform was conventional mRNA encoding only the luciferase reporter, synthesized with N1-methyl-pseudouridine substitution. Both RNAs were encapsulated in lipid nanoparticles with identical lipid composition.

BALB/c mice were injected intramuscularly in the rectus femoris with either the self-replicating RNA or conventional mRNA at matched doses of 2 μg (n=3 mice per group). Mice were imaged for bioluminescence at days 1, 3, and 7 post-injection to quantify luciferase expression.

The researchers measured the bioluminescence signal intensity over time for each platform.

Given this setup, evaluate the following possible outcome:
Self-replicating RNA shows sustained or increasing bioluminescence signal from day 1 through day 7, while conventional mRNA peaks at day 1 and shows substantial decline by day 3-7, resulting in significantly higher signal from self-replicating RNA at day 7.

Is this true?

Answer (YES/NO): YES